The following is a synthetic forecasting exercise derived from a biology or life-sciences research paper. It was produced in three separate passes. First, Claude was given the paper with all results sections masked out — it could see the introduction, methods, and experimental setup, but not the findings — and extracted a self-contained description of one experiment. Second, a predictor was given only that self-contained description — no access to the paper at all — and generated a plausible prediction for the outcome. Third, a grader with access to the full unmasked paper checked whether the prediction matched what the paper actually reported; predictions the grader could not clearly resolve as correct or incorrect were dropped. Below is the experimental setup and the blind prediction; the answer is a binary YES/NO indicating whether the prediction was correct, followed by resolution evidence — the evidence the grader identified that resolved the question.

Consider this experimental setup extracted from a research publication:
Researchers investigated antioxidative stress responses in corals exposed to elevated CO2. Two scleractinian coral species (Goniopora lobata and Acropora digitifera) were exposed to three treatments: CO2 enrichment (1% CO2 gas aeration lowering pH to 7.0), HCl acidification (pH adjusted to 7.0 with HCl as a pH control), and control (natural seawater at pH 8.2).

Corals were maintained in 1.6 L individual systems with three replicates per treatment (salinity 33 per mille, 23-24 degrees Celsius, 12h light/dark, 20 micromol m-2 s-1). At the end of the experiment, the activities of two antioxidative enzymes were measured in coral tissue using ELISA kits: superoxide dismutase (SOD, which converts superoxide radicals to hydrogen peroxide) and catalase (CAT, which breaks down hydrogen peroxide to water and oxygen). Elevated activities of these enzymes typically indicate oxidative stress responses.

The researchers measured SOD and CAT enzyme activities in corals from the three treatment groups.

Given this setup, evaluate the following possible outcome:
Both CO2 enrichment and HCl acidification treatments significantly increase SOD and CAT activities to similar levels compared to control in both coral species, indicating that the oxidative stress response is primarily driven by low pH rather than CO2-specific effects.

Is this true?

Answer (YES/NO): NO